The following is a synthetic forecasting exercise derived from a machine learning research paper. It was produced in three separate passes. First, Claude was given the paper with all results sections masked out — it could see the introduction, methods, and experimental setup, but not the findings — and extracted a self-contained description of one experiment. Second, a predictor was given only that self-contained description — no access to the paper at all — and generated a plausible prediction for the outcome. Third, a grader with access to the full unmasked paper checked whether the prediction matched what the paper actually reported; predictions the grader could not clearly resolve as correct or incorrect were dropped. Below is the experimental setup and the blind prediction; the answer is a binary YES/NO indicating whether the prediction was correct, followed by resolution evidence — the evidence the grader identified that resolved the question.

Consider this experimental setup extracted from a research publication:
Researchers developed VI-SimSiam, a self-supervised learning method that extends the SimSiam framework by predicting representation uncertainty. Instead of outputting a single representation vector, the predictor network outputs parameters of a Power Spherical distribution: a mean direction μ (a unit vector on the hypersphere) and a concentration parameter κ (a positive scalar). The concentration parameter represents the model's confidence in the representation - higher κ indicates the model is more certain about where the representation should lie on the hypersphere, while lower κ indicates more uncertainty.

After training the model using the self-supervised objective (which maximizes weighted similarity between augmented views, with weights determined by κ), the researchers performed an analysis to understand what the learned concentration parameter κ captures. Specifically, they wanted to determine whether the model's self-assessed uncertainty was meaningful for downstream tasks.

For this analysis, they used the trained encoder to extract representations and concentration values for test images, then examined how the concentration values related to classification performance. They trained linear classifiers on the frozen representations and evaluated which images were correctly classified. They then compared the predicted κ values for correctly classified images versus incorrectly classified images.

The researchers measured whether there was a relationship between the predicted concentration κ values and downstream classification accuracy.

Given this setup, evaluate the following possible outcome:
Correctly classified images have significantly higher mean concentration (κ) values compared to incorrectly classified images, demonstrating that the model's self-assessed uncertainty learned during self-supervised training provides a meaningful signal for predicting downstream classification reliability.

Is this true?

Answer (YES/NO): YES